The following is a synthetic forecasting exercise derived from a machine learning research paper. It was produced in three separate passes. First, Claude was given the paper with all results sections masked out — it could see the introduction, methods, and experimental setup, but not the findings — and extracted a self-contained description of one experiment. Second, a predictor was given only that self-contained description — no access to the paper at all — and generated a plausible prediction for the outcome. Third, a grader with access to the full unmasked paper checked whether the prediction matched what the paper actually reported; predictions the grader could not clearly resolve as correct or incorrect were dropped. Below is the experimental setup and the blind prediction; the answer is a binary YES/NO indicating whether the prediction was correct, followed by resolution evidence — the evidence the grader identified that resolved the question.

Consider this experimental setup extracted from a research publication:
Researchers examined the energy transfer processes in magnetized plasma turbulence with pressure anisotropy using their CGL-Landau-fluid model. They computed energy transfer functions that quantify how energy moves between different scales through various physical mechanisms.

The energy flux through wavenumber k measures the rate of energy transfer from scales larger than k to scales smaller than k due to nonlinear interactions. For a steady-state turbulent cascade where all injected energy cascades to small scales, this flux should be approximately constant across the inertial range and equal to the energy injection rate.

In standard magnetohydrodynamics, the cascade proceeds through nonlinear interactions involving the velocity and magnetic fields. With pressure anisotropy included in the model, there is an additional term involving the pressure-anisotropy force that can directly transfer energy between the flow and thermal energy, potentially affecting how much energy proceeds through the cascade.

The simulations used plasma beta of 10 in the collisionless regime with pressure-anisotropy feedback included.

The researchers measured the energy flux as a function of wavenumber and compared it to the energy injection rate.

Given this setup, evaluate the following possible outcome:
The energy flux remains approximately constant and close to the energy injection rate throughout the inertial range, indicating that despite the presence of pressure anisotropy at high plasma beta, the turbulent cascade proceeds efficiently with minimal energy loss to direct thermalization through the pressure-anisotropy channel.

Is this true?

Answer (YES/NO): YES